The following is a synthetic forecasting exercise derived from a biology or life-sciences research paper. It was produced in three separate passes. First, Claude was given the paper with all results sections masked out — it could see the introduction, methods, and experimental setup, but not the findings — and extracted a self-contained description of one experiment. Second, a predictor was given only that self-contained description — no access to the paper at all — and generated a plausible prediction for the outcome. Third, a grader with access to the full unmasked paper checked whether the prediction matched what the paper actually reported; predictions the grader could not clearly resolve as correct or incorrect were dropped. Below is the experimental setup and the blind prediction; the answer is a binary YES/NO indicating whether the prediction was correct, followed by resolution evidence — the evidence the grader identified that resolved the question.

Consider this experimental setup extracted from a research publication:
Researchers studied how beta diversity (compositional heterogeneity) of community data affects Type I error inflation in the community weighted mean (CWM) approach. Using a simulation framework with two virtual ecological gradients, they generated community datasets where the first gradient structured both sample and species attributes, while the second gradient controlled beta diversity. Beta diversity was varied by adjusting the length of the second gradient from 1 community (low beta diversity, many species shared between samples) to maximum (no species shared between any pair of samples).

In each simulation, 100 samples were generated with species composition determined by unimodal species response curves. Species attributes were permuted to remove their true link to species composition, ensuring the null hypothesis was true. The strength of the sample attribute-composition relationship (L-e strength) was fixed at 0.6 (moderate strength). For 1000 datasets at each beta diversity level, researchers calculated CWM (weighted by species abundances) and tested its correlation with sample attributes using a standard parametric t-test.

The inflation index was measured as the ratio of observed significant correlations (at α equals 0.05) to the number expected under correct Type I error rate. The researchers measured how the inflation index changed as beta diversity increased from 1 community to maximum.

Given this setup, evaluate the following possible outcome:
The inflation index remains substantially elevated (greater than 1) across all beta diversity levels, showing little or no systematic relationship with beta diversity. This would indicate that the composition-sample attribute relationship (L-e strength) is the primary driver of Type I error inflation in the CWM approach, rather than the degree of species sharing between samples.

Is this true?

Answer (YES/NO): NO